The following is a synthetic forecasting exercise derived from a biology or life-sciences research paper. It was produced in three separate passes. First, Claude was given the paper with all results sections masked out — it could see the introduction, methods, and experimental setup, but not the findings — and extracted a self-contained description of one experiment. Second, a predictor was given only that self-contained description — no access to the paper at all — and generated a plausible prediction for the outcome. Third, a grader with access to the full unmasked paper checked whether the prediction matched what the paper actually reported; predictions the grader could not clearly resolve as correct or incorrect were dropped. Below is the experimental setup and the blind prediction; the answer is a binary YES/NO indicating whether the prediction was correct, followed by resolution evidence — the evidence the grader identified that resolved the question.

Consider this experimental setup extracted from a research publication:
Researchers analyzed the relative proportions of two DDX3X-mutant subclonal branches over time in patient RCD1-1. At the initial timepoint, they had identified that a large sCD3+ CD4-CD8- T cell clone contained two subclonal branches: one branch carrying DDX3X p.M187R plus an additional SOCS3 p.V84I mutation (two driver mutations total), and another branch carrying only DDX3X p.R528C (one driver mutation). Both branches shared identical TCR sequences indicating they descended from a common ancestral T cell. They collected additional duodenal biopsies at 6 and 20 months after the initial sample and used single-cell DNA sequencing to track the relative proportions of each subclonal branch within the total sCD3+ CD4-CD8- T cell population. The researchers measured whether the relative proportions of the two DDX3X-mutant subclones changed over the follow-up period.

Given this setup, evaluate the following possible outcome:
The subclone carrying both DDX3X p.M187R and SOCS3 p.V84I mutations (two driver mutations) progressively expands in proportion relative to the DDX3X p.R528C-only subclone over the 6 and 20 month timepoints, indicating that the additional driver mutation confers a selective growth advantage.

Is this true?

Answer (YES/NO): YES